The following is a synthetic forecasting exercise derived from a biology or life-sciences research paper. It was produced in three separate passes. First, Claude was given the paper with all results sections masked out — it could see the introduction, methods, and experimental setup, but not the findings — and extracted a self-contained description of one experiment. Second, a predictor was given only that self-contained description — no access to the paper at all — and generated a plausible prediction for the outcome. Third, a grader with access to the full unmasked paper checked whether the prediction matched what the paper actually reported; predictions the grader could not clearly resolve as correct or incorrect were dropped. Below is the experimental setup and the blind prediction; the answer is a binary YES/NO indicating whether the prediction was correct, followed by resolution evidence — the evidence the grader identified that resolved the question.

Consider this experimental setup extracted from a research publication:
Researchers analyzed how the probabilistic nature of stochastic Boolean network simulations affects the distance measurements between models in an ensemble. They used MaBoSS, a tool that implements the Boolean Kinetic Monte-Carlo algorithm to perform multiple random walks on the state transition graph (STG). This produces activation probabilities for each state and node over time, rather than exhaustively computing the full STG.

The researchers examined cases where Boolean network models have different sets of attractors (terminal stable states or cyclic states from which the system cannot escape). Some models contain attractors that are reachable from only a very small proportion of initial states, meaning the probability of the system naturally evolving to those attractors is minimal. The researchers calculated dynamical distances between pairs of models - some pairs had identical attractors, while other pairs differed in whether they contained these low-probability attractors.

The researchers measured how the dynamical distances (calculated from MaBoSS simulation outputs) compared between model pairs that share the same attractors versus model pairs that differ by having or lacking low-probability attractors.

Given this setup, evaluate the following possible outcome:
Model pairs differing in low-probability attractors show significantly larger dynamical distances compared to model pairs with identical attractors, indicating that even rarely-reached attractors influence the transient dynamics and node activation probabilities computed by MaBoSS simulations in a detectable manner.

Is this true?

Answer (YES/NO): NO